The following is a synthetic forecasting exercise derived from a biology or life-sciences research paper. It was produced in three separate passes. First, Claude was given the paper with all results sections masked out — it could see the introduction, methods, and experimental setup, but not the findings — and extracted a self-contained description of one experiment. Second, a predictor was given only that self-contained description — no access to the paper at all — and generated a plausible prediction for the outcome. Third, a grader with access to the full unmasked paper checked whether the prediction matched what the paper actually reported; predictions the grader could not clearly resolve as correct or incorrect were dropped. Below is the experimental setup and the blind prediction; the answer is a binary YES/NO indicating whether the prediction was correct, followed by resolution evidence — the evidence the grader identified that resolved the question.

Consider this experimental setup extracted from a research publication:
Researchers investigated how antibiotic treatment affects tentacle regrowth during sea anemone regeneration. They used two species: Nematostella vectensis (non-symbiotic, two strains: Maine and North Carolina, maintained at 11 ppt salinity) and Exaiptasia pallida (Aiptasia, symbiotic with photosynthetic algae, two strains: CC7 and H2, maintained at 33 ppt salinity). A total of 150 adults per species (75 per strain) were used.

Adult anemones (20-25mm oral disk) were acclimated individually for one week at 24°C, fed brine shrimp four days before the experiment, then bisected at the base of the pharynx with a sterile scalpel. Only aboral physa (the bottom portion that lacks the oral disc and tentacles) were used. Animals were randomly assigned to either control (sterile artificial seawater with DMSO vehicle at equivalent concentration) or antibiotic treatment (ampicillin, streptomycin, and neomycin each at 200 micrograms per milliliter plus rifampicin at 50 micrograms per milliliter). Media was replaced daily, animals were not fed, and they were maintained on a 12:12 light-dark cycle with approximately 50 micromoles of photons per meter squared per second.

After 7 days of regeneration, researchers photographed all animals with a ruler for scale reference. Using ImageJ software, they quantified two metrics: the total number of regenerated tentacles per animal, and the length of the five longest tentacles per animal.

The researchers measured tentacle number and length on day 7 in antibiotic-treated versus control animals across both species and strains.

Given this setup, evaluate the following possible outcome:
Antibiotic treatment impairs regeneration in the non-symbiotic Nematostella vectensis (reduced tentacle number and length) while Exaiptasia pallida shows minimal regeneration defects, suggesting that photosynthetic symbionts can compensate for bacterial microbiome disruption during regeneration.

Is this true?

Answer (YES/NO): NO